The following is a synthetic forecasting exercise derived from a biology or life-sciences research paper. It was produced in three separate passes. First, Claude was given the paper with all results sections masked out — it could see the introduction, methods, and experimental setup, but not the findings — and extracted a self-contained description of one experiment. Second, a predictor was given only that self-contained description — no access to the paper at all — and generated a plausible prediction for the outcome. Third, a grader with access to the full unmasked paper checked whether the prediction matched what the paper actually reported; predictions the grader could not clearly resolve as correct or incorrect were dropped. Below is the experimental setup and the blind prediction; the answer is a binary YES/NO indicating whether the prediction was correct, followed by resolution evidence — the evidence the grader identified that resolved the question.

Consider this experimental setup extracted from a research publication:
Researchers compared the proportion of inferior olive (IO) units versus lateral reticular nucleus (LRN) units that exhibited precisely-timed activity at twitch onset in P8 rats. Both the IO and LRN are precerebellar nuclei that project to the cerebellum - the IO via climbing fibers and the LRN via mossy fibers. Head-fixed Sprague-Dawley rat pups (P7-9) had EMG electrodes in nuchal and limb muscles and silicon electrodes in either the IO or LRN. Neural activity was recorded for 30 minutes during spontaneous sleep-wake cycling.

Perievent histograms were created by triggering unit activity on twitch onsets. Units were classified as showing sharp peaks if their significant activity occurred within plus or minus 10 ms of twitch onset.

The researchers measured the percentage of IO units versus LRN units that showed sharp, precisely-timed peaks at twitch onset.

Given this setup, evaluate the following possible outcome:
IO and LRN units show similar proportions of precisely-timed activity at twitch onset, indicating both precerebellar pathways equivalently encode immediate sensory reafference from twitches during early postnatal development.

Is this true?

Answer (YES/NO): NO